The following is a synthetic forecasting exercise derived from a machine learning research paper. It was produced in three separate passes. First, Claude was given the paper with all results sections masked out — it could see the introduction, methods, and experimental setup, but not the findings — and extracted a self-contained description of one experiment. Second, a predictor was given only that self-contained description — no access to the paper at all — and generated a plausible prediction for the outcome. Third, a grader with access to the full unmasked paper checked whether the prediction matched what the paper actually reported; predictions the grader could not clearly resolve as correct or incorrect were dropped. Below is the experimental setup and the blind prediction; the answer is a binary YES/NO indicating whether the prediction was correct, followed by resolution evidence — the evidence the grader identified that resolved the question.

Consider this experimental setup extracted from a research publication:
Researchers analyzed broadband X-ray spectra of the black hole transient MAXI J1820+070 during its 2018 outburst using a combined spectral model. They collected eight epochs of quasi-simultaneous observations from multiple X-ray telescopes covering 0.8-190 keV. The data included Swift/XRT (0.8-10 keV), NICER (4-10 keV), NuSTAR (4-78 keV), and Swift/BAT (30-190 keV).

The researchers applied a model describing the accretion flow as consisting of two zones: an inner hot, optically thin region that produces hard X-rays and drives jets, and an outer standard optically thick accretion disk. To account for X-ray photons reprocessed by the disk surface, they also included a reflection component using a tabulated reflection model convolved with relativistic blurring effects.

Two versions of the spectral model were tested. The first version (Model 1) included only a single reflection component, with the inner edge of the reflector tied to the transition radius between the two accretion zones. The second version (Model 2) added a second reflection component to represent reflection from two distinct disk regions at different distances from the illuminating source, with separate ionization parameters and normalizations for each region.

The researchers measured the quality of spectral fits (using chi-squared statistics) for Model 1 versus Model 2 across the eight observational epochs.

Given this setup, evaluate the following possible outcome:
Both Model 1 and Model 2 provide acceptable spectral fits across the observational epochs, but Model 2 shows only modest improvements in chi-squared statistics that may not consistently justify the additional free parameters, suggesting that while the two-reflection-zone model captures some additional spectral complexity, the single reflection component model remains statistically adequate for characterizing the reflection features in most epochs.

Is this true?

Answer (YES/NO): NO